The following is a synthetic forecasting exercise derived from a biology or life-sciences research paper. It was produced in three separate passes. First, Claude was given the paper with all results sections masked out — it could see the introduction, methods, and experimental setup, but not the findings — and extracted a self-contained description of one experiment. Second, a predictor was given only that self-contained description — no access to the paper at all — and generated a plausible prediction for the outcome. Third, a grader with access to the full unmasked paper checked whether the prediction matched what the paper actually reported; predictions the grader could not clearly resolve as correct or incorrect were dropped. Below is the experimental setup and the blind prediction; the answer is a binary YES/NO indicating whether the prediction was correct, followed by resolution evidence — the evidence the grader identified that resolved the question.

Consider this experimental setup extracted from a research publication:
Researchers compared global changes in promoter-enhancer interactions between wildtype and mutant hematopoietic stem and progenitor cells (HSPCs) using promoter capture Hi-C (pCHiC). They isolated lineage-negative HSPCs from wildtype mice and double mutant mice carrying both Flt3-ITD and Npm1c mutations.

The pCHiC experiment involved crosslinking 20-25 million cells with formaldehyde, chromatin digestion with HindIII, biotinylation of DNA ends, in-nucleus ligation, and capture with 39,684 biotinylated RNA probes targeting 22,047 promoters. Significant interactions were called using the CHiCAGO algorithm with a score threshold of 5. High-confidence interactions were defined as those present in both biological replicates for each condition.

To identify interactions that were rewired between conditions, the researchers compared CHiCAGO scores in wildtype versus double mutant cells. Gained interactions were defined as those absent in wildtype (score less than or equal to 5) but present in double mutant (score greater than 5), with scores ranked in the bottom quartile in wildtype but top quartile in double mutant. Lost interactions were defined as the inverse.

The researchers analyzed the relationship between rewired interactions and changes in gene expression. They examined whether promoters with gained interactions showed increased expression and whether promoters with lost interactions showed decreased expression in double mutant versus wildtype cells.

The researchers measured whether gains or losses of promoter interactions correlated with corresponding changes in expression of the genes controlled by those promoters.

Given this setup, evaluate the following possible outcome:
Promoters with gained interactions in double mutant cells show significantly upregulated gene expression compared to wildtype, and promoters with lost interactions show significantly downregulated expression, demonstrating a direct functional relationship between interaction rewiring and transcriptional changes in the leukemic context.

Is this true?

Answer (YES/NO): YES